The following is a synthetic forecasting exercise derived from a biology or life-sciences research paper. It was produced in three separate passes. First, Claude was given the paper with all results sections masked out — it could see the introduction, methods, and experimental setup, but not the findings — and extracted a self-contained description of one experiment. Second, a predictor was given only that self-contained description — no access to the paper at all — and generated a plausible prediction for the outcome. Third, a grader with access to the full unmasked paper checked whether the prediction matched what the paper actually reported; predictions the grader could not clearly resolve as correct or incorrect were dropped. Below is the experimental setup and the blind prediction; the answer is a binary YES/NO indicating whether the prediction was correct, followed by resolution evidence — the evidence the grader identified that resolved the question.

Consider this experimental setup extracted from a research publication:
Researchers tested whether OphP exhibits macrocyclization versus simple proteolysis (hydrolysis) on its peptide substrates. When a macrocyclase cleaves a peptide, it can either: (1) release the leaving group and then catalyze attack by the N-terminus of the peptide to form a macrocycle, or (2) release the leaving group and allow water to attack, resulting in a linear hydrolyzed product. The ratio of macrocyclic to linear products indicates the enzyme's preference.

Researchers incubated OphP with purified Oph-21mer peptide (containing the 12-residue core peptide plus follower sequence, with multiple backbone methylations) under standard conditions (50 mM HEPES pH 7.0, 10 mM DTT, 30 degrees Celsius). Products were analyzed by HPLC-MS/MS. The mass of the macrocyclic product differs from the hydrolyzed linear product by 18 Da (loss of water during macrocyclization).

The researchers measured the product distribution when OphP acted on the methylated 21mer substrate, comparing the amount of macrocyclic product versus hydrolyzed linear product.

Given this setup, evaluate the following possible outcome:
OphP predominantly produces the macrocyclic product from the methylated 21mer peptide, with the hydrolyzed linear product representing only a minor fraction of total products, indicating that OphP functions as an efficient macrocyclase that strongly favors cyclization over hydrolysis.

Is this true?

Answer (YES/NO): YES